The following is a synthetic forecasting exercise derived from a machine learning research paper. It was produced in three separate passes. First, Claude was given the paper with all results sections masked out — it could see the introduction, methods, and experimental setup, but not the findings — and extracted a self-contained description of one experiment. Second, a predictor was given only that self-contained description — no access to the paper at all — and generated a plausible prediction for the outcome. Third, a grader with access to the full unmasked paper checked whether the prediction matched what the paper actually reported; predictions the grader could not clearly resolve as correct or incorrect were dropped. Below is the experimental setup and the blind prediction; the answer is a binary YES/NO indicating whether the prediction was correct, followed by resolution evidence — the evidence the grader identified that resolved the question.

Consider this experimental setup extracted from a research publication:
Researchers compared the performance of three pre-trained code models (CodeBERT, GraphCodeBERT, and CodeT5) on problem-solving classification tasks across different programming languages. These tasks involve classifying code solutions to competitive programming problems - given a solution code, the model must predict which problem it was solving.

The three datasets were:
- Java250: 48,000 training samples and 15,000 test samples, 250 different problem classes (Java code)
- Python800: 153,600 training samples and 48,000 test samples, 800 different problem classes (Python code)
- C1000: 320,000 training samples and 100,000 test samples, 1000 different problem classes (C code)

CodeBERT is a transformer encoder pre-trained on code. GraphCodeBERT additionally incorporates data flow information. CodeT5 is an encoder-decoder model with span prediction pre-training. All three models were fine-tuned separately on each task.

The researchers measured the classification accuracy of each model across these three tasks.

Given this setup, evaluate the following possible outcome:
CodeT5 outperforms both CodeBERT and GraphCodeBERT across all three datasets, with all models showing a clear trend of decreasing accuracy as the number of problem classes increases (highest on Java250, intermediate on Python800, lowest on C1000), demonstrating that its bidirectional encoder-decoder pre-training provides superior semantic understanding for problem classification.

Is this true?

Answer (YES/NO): YES